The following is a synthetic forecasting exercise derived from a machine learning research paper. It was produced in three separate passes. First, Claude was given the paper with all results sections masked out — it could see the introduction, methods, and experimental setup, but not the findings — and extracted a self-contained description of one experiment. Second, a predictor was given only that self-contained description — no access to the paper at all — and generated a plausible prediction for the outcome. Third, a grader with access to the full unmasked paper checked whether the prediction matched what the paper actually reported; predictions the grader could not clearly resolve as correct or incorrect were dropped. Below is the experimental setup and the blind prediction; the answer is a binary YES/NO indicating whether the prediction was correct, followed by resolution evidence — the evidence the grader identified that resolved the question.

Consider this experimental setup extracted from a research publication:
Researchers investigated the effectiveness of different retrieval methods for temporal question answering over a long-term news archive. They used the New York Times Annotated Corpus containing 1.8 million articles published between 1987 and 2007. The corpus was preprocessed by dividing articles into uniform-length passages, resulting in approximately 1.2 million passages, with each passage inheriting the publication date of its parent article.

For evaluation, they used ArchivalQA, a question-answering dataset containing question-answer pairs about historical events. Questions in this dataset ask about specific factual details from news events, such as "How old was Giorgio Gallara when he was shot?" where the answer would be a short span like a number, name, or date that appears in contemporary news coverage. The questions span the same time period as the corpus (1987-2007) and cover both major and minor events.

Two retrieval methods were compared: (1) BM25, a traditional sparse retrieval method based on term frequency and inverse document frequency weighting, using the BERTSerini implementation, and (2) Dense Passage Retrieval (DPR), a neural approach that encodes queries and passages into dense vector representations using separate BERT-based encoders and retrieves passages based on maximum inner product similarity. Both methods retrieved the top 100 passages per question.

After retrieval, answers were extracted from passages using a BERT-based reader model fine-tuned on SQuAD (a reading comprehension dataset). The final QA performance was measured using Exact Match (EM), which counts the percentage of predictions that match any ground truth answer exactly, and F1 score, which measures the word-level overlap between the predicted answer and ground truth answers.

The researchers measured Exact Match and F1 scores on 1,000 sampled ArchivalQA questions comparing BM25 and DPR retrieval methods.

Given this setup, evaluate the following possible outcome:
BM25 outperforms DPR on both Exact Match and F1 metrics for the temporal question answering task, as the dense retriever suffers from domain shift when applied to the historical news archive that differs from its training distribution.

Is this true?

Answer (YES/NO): YES